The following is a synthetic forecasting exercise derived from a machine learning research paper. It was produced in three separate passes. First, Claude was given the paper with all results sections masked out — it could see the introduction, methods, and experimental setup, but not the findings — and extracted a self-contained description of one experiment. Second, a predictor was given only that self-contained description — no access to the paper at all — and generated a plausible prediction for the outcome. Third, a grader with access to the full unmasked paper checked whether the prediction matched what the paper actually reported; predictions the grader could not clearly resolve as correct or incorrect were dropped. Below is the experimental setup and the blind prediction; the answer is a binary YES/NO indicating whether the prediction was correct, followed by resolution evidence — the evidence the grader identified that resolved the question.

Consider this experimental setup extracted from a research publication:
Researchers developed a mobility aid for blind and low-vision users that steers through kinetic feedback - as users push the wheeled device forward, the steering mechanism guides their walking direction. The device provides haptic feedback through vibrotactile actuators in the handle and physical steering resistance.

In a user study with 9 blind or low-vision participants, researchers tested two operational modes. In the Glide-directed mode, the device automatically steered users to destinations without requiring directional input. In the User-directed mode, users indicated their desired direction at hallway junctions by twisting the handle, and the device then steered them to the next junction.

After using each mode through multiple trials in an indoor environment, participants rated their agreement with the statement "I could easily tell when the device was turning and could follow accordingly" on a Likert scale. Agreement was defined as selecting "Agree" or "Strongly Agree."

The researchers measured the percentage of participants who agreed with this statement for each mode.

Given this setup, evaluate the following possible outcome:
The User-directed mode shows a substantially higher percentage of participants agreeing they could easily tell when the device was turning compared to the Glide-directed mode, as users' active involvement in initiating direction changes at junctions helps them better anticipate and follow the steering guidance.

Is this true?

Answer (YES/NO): NO